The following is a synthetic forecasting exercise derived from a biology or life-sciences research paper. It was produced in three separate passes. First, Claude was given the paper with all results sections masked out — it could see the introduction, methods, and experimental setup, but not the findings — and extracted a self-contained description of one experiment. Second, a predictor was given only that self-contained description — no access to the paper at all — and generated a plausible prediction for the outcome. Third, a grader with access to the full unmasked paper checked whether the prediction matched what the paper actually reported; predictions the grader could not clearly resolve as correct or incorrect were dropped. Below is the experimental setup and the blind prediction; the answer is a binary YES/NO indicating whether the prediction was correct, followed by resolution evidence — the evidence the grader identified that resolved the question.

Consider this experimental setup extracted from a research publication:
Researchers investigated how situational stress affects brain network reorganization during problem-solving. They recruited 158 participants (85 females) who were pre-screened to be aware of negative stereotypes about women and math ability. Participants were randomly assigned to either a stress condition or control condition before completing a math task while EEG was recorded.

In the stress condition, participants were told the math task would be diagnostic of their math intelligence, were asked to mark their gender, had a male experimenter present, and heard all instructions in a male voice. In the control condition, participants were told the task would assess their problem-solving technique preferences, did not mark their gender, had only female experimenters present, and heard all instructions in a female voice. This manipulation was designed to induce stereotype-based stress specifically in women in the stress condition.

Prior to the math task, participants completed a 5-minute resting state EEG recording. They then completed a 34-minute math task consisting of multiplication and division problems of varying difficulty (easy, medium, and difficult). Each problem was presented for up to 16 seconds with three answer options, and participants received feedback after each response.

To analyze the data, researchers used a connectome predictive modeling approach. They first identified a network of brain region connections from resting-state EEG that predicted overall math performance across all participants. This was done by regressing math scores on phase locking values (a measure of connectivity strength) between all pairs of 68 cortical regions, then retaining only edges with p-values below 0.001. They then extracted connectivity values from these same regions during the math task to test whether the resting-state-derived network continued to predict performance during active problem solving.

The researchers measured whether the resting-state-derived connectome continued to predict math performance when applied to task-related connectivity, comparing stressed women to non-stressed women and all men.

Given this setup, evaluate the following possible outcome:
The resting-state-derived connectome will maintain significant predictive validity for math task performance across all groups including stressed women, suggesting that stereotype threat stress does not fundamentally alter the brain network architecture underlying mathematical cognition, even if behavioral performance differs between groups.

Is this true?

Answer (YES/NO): NO